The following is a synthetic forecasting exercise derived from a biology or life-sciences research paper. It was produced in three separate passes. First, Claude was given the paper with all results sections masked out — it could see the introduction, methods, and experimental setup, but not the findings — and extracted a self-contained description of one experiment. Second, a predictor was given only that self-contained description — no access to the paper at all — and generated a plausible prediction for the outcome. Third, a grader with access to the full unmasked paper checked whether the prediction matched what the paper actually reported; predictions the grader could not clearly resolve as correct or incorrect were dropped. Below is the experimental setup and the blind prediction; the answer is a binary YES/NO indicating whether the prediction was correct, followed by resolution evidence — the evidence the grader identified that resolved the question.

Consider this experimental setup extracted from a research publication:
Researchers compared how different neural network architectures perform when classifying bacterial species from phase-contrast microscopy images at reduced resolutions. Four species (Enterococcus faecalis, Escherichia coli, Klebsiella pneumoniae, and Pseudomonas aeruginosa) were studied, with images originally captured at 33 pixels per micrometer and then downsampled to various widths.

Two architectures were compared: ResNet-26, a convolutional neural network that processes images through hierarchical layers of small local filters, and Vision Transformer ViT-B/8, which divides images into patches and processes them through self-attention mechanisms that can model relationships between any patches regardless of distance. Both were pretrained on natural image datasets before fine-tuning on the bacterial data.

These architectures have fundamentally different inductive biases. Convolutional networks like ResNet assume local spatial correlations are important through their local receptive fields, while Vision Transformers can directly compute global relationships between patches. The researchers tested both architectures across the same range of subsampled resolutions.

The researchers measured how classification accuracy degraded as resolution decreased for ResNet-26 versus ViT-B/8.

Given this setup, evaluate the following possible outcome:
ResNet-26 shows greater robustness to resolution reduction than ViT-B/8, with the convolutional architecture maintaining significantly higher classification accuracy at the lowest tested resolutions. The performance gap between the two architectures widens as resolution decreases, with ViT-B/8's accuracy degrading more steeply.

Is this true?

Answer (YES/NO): NO